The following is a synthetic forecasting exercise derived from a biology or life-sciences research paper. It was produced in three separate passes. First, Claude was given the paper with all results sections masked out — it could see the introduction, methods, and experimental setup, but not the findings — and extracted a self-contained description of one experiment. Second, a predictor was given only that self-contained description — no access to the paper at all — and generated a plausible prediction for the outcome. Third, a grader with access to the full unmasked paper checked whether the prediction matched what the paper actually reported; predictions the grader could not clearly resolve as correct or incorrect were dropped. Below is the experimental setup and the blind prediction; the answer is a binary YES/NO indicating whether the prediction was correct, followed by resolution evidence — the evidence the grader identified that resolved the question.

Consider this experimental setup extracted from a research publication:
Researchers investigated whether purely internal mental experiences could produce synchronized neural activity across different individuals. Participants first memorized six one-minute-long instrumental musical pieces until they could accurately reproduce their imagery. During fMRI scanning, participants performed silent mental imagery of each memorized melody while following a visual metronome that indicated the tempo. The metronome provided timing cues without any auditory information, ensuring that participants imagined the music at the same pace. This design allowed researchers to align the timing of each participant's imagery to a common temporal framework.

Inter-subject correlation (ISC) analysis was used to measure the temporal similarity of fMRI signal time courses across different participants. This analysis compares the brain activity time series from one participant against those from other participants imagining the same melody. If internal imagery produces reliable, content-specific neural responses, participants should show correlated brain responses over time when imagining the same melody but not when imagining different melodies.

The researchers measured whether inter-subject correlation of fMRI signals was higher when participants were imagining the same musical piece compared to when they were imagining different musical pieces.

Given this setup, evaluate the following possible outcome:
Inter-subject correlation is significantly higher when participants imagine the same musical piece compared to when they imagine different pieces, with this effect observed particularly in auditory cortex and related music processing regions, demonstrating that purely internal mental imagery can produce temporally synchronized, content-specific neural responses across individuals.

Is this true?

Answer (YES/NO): YES